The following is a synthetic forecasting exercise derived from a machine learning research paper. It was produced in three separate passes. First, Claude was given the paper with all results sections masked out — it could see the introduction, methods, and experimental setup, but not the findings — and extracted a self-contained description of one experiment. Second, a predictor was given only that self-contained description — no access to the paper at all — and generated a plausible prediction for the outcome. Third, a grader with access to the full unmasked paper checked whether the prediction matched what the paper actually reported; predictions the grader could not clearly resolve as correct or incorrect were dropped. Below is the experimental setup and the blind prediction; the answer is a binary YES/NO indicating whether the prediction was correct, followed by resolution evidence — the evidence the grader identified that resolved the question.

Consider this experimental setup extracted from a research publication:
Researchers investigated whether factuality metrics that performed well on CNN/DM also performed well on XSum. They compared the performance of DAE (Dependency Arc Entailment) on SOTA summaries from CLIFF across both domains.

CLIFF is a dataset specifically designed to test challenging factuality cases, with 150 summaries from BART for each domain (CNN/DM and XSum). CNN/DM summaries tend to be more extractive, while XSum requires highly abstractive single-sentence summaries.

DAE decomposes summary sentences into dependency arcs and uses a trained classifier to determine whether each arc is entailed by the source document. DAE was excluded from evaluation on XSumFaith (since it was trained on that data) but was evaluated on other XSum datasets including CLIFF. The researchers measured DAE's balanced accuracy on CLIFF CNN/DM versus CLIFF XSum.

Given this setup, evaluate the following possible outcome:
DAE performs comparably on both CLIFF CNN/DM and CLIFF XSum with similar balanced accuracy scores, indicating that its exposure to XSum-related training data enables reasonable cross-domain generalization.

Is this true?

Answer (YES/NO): YES